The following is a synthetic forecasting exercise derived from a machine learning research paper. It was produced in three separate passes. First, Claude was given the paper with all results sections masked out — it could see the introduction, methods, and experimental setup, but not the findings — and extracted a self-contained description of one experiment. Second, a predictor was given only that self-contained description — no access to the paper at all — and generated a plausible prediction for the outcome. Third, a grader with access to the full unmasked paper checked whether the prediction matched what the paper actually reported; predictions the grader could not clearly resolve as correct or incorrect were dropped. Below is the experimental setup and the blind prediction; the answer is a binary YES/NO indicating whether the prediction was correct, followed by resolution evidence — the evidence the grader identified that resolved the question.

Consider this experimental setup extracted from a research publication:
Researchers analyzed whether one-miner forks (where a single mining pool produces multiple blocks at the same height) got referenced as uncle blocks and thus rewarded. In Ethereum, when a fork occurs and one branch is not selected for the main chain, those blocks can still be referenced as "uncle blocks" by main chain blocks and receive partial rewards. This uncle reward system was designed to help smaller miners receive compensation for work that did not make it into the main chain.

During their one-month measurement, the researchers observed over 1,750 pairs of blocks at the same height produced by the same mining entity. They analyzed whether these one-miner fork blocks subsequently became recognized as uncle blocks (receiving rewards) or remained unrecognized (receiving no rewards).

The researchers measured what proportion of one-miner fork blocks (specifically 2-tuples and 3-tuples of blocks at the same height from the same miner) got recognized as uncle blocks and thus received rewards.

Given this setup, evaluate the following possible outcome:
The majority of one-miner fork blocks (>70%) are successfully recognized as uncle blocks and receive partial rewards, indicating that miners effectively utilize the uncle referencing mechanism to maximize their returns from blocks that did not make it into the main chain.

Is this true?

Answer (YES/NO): YES